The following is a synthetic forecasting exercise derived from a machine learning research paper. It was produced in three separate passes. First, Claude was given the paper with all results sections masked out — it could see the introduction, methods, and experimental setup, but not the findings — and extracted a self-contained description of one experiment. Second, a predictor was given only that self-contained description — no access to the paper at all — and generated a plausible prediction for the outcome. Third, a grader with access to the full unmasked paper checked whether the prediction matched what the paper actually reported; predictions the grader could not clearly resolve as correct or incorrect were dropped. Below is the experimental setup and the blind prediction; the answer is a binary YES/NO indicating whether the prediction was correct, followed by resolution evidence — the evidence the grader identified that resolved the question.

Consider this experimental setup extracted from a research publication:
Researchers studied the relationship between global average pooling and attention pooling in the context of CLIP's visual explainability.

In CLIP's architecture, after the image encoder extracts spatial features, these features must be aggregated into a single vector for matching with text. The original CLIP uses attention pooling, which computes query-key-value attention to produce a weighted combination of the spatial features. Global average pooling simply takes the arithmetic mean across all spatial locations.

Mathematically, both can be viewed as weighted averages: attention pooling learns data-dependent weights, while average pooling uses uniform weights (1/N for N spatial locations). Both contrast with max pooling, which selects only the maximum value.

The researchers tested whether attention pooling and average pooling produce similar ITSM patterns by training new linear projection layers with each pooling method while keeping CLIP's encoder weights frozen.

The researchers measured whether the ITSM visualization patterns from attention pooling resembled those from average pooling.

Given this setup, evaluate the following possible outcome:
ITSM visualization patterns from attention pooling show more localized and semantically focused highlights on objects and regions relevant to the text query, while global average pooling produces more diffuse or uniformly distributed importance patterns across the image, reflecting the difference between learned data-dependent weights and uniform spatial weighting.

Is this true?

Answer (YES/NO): NO